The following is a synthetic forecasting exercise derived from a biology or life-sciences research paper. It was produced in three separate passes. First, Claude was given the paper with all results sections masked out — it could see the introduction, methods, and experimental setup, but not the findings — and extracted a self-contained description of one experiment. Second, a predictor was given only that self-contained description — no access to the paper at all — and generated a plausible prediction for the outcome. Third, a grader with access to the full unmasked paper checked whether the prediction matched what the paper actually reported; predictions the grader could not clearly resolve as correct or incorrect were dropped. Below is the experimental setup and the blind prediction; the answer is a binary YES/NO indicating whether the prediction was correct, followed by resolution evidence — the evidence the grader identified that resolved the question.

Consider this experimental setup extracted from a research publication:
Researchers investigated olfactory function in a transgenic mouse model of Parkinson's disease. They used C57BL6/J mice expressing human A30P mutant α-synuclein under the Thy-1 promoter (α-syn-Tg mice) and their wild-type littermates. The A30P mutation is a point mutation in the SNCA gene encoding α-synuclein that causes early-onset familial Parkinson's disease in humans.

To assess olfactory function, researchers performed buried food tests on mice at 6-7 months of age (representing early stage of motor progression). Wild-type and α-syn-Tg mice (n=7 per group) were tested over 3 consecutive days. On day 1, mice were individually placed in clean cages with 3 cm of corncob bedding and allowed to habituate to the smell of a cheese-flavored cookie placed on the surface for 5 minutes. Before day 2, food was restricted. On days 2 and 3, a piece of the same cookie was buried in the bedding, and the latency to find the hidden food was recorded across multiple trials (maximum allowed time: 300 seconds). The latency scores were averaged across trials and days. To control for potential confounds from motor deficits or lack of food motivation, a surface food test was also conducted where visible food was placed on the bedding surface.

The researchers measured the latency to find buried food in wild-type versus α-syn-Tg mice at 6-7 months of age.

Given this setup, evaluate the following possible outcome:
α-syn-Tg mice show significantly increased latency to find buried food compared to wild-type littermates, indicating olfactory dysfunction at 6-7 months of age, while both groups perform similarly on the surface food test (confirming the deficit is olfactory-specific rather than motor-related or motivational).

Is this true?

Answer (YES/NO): NO